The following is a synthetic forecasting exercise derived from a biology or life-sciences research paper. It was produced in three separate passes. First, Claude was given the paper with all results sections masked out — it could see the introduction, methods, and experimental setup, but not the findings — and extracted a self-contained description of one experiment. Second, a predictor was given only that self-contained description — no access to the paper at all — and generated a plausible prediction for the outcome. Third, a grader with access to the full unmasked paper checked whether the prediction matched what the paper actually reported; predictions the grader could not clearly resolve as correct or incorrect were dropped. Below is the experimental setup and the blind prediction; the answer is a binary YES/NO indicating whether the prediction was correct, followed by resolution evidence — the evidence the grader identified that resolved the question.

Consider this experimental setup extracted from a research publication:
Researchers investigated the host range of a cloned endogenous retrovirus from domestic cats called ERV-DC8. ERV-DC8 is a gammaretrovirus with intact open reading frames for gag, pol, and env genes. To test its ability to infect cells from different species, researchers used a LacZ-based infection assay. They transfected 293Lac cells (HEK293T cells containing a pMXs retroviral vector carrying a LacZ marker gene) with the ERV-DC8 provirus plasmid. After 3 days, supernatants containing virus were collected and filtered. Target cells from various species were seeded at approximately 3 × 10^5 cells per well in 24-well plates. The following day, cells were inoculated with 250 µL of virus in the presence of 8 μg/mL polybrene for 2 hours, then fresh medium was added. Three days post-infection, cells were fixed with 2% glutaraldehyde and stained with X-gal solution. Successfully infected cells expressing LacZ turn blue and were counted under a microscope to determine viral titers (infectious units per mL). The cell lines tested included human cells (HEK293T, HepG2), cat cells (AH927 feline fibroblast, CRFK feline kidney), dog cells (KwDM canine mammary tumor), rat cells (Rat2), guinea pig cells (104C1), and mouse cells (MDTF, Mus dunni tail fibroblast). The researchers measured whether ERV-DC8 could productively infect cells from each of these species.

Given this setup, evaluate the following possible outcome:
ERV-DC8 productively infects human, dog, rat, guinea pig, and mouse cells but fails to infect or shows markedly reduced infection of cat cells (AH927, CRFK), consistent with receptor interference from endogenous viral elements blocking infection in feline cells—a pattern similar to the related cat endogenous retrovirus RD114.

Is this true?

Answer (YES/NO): NO